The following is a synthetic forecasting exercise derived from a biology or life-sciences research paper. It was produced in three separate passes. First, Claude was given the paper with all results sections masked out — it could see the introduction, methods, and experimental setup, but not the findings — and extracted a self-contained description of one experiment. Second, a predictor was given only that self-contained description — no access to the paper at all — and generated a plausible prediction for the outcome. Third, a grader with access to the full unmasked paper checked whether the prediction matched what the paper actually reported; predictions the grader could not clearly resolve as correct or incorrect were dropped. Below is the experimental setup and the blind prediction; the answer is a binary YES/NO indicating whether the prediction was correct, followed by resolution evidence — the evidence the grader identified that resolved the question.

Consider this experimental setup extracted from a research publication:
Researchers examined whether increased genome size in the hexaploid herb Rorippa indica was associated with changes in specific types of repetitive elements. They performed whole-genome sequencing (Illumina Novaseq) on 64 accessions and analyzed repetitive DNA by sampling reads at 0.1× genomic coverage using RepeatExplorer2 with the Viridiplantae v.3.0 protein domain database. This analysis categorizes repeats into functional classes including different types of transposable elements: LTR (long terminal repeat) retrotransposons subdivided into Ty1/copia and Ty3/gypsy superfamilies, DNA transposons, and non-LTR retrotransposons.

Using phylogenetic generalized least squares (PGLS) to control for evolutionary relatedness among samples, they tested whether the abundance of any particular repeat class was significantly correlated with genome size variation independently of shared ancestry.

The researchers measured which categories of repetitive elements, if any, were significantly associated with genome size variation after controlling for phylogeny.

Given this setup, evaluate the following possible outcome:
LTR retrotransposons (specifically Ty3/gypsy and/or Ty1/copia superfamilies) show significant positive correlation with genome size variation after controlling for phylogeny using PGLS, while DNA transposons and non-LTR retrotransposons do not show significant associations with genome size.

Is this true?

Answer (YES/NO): NO